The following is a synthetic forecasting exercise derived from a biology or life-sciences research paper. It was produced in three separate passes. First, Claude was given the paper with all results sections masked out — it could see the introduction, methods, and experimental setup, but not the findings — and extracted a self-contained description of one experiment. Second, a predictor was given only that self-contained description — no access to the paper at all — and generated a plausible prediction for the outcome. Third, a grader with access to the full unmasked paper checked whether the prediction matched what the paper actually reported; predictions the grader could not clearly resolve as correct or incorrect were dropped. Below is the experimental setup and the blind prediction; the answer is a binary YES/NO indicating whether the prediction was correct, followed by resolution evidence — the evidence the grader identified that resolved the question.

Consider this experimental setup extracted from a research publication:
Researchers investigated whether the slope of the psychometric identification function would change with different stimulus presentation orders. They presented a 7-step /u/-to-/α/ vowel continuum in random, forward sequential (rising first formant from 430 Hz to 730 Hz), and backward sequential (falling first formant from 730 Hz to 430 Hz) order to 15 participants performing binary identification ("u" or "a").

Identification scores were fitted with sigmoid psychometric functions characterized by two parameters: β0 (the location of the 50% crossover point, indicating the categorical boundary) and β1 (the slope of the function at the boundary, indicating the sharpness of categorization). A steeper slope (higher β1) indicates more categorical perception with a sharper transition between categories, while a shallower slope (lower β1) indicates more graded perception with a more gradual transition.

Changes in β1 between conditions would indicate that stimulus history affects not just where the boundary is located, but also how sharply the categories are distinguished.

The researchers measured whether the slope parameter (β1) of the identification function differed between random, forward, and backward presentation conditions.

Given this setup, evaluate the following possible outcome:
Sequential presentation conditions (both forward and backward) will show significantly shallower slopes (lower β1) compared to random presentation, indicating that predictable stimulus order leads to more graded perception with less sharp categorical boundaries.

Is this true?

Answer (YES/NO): NO